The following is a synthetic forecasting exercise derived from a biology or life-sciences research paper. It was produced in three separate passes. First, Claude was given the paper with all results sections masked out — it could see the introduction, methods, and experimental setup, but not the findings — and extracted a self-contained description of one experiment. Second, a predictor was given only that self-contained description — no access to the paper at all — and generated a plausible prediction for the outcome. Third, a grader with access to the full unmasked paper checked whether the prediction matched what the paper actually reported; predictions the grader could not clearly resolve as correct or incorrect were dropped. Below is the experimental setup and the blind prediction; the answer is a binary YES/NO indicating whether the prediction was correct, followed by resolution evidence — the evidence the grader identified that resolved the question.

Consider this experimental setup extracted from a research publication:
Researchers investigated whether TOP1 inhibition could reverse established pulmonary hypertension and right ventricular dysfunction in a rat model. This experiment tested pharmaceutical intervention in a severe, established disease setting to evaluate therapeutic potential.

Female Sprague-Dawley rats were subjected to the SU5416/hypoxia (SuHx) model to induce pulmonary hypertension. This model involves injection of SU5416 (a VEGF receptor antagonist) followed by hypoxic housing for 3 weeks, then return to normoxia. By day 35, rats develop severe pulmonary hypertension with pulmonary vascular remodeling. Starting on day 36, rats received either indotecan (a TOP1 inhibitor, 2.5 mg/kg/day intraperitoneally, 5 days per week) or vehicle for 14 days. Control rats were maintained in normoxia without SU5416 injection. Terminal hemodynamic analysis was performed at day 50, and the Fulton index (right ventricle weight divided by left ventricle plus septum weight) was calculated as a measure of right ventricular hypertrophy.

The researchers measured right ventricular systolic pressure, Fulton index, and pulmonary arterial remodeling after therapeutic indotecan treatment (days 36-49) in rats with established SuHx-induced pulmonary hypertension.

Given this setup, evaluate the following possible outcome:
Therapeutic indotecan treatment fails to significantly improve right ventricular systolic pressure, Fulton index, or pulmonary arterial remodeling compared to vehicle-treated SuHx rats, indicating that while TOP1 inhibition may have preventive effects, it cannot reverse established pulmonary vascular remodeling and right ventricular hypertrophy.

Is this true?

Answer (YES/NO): NO